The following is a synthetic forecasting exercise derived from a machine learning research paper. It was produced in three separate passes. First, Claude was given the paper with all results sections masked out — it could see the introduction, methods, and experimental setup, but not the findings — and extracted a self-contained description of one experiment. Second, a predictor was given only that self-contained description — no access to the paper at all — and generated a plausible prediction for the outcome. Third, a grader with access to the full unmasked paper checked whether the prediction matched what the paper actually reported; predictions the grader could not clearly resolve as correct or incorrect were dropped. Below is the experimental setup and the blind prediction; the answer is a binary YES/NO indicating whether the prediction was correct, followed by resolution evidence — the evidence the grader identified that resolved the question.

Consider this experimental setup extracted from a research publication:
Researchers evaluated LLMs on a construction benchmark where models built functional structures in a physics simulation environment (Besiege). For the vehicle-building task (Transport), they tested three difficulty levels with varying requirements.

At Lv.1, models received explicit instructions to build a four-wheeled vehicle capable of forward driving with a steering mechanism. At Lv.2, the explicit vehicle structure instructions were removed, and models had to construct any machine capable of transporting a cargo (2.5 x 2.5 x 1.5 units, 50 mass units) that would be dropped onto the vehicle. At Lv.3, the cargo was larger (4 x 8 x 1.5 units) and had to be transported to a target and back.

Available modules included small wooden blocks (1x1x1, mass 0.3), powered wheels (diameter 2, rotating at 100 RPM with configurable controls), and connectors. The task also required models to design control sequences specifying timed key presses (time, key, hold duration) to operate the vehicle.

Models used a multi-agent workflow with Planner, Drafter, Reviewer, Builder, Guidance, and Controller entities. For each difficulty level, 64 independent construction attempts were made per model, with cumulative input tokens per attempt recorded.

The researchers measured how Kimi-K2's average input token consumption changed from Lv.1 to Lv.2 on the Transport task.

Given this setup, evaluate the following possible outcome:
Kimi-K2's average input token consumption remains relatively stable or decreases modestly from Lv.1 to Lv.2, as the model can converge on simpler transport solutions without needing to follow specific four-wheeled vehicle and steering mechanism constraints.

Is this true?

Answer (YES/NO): NO